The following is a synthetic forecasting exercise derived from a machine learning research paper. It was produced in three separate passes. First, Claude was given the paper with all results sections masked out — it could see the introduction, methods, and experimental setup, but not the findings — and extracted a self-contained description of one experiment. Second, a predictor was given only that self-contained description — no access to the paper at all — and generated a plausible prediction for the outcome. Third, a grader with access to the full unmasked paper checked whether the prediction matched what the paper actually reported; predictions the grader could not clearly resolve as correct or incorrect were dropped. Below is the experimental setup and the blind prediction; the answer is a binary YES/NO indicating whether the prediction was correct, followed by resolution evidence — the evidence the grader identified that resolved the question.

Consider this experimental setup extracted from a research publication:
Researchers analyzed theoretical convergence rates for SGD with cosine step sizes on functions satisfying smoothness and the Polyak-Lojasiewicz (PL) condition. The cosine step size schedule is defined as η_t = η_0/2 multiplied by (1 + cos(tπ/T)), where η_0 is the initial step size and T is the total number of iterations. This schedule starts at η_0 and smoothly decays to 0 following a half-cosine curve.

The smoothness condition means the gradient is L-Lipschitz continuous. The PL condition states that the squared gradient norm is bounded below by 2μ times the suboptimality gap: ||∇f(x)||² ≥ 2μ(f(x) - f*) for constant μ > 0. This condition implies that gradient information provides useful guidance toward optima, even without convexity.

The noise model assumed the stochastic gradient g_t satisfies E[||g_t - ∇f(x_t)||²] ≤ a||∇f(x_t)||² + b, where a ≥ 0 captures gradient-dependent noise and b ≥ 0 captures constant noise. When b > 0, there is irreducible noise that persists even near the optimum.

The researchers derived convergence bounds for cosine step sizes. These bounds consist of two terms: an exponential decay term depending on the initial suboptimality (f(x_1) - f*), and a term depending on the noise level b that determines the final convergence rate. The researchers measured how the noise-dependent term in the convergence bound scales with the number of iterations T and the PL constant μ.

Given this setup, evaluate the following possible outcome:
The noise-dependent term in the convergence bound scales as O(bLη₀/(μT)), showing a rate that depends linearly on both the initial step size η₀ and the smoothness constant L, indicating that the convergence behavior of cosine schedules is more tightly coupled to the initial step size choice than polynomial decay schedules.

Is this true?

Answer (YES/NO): NO